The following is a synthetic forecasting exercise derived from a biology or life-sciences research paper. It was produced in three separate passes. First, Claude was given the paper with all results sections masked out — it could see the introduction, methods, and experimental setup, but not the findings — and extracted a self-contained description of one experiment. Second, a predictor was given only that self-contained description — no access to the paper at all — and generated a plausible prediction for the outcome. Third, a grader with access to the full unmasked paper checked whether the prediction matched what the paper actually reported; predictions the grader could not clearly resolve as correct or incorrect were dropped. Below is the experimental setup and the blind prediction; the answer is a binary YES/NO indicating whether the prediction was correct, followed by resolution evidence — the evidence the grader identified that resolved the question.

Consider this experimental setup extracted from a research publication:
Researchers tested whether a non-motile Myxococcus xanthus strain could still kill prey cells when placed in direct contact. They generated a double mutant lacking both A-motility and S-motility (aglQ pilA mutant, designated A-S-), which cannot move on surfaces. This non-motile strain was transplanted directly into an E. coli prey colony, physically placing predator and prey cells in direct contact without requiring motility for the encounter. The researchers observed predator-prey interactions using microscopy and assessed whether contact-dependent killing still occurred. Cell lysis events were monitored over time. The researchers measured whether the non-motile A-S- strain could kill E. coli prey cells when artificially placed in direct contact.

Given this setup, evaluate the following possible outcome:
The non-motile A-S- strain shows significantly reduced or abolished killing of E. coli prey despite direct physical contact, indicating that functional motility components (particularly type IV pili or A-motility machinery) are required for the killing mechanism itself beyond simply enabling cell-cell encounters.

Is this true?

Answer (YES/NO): NO